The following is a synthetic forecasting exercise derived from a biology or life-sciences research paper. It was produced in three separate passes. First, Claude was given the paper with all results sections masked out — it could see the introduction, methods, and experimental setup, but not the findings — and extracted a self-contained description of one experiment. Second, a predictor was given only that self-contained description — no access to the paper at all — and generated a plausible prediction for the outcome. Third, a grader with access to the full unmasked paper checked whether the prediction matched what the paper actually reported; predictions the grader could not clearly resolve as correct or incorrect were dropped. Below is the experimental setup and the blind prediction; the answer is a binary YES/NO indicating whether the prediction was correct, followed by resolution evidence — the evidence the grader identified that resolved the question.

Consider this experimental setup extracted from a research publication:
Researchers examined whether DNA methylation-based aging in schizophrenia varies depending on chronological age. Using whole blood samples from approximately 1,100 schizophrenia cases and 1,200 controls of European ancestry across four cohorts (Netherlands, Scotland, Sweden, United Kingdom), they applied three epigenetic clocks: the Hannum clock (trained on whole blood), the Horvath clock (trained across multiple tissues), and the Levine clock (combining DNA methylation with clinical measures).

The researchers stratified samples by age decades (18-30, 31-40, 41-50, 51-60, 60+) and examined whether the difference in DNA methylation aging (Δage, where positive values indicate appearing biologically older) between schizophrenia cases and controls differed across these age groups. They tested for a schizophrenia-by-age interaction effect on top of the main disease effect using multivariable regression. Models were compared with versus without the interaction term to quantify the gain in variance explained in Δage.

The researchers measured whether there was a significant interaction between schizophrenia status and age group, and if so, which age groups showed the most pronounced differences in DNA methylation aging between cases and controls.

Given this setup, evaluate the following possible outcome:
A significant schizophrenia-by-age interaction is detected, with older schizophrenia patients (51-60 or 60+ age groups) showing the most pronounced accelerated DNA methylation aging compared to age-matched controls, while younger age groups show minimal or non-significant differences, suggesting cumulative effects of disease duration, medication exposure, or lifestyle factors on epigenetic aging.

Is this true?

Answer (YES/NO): NO